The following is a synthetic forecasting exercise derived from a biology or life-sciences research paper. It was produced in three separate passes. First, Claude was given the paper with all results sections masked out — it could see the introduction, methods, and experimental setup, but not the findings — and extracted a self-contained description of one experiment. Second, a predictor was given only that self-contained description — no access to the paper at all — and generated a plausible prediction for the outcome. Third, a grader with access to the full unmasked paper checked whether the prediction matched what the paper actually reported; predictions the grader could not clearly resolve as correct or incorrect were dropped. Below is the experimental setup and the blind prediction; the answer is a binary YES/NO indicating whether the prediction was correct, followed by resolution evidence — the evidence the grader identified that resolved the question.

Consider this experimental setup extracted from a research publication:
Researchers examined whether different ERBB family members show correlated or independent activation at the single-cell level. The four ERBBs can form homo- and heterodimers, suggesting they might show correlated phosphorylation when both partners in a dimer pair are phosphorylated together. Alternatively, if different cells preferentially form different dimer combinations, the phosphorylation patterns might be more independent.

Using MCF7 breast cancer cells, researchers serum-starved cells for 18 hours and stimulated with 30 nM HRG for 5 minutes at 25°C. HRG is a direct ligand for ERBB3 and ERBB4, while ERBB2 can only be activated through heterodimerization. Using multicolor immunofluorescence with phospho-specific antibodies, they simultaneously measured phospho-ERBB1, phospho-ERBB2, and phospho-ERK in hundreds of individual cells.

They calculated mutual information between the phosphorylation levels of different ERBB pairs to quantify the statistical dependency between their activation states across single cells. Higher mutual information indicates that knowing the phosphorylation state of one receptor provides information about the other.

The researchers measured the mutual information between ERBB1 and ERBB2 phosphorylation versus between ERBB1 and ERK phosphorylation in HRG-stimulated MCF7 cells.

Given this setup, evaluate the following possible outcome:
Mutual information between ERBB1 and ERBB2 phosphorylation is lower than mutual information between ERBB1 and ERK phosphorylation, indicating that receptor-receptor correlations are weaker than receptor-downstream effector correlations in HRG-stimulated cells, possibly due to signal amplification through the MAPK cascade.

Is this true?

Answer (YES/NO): NO